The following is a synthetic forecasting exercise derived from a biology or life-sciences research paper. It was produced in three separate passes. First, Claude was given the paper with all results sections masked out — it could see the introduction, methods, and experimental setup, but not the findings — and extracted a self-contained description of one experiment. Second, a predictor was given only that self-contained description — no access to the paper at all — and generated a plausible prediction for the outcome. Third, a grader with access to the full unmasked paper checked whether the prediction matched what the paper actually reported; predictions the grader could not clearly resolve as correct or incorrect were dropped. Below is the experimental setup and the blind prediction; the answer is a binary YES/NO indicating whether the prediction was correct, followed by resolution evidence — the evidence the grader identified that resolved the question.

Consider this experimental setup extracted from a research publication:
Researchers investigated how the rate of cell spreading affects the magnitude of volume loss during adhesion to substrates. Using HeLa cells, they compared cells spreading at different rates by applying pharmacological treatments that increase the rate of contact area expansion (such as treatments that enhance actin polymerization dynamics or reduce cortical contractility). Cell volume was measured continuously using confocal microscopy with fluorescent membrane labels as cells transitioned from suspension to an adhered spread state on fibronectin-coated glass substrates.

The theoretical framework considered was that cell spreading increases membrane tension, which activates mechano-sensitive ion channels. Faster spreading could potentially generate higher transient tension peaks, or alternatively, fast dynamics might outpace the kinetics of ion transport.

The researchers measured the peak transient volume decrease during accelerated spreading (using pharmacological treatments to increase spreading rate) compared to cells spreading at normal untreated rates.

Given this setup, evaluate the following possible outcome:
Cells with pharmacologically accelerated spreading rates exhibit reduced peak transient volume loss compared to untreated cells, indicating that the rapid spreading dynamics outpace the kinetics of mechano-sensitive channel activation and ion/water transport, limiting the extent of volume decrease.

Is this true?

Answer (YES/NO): NO